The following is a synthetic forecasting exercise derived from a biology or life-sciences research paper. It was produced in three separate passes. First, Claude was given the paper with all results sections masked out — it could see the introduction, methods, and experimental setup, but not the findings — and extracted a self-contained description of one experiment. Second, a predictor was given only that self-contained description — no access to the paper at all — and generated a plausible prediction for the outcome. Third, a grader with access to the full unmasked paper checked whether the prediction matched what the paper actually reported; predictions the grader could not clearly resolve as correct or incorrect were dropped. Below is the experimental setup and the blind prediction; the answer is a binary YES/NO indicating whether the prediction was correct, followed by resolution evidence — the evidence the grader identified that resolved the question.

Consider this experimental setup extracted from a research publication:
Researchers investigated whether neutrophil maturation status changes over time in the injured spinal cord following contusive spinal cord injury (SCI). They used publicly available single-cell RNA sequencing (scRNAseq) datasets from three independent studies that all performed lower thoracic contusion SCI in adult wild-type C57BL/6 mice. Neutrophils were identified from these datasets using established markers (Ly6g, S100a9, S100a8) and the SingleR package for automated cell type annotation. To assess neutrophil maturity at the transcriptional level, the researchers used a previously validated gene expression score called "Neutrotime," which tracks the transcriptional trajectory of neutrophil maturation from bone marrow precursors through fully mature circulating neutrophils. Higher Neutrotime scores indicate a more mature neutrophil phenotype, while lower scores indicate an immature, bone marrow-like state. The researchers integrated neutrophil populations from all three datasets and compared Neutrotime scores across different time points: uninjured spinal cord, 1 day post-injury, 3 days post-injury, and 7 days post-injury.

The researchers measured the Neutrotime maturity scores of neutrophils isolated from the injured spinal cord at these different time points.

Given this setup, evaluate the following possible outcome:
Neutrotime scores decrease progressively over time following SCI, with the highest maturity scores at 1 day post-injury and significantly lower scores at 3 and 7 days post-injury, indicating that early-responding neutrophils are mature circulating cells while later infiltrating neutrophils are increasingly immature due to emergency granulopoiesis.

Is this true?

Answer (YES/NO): NO